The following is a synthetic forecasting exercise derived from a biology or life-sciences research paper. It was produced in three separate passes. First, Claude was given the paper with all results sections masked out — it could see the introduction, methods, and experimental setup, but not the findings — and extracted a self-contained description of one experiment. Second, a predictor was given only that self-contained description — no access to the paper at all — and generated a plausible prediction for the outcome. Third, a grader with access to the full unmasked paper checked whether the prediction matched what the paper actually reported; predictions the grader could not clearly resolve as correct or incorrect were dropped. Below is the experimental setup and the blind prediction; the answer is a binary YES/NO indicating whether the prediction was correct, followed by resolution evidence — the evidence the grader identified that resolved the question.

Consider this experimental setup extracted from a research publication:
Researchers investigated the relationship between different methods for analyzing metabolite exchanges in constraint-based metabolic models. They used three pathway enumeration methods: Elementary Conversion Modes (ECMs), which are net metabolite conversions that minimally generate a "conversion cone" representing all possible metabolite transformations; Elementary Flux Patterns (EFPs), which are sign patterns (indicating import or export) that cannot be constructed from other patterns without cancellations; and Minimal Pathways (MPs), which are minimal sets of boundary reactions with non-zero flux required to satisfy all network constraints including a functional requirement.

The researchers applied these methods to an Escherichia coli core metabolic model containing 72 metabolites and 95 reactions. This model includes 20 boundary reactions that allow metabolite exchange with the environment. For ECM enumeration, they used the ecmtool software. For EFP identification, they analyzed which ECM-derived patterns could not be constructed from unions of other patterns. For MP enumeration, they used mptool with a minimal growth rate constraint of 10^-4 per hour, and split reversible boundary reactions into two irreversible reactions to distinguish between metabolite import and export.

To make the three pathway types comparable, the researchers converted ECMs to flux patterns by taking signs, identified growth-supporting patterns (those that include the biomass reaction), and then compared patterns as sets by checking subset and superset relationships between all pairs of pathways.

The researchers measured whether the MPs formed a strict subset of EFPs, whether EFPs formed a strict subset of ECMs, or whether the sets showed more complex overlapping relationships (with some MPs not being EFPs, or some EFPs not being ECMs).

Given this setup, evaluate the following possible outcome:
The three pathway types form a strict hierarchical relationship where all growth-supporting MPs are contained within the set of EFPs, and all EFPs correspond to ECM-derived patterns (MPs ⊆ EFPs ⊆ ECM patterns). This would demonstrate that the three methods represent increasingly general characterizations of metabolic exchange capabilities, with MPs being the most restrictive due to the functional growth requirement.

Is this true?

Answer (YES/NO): YES